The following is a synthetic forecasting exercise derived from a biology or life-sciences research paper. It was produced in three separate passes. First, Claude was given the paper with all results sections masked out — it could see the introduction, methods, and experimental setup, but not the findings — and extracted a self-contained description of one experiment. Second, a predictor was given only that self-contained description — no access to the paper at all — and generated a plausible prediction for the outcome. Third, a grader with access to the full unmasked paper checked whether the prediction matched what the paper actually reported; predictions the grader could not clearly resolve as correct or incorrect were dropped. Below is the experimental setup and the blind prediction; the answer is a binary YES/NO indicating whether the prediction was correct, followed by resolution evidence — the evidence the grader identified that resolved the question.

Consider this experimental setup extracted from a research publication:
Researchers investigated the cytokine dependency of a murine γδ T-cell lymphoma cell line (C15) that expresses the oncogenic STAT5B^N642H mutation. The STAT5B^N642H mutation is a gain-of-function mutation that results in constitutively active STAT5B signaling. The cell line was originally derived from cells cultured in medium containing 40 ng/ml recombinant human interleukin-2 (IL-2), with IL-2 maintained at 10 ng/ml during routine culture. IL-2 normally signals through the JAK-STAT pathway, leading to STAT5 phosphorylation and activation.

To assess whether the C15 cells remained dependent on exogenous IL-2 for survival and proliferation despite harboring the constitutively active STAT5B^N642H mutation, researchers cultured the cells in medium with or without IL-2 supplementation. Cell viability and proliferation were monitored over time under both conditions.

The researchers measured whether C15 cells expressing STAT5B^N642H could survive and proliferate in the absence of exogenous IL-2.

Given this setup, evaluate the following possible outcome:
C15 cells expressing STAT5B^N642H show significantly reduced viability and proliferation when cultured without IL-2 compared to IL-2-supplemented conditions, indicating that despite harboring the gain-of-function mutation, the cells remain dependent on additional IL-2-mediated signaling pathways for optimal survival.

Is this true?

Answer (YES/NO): NO